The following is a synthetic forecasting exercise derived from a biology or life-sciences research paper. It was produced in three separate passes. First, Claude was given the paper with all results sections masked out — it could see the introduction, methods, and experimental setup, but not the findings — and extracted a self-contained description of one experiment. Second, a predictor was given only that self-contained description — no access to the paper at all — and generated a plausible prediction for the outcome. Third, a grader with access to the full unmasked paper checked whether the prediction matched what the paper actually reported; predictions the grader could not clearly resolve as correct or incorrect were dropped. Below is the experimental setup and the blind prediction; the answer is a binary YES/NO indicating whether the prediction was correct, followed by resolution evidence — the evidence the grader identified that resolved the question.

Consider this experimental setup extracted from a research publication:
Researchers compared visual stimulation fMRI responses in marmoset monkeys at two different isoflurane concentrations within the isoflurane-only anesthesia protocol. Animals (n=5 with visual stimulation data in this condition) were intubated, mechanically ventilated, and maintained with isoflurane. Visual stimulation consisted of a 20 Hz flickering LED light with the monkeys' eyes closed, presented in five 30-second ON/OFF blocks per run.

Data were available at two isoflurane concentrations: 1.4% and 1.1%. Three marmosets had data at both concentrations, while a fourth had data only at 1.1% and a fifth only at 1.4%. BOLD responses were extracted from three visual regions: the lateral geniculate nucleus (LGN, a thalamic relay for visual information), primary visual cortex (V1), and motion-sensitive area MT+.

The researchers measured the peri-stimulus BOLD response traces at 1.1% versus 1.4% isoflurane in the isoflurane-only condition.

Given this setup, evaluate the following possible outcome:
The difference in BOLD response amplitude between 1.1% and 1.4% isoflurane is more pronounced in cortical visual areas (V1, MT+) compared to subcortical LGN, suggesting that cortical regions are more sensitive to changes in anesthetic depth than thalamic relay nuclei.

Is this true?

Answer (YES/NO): NO